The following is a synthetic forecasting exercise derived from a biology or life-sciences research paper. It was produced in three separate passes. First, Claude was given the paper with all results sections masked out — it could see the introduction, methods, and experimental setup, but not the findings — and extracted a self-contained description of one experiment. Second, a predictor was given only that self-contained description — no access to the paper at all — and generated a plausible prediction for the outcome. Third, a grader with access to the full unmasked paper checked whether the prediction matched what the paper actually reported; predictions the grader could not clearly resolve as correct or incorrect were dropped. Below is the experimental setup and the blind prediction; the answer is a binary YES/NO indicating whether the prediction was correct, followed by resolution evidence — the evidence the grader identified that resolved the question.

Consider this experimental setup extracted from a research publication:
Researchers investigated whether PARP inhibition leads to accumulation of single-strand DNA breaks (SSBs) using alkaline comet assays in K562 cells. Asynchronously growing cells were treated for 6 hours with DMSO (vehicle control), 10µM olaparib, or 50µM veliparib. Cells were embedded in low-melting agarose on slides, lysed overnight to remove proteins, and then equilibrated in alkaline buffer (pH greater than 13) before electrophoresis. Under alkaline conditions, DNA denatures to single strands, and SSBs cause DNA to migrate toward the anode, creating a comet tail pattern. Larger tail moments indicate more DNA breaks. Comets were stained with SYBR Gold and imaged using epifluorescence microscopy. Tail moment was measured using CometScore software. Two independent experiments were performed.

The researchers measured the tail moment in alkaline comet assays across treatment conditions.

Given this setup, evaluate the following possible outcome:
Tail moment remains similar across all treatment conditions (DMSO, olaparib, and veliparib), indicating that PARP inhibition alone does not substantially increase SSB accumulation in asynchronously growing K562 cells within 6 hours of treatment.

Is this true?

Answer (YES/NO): NO